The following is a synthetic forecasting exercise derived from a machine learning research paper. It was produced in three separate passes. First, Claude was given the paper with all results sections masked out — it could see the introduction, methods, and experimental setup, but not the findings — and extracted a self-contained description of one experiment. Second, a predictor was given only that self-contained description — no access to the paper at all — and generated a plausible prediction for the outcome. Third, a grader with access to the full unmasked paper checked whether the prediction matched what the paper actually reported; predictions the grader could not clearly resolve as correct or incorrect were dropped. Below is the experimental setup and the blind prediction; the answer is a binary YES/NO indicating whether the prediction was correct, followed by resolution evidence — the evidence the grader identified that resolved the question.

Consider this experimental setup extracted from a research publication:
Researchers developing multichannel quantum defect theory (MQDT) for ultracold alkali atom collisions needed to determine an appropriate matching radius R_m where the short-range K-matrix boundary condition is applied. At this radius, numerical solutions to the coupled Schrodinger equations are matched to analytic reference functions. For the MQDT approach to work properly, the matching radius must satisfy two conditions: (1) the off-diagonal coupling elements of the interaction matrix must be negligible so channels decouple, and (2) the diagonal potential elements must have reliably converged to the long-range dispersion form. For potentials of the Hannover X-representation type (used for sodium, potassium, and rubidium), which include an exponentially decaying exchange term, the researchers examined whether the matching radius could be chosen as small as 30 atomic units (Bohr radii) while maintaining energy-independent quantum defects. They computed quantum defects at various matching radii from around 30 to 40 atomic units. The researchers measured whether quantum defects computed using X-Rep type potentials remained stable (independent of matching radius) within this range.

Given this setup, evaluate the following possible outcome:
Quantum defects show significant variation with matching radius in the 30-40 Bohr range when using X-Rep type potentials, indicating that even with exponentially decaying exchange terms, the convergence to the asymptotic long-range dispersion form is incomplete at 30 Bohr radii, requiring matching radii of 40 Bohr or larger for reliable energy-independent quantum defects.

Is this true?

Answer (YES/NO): NO